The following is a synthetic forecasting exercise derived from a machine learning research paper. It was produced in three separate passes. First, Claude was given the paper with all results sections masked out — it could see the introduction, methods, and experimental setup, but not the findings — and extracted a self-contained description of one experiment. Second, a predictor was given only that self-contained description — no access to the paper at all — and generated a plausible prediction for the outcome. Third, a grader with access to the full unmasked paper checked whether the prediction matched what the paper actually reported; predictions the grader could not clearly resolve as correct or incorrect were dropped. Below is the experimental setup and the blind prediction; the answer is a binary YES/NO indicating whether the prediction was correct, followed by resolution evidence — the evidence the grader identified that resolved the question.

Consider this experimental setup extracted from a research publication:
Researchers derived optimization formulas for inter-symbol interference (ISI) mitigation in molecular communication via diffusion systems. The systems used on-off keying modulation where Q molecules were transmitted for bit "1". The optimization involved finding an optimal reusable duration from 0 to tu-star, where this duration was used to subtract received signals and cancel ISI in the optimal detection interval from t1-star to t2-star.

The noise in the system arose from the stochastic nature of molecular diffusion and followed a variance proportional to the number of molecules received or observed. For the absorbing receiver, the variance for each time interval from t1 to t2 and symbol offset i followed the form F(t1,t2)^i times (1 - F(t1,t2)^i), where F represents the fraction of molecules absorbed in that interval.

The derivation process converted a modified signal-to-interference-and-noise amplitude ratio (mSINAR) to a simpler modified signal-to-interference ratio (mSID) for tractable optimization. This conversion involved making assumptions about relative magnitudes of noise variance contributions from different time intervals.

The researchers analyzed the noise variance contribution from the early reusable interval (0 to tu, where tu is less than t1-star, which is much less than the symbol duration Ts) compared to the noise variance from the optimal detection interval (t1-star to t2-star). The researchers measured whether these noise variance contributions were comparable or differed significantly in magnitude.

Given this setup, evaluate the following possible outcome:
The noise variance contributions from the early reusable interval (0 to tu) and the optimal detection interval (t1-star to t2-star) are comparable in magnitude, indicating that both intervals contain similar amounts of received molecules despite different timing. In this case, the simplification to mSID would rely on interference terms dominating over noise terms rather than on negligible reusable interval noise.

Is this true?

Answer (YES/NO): NO